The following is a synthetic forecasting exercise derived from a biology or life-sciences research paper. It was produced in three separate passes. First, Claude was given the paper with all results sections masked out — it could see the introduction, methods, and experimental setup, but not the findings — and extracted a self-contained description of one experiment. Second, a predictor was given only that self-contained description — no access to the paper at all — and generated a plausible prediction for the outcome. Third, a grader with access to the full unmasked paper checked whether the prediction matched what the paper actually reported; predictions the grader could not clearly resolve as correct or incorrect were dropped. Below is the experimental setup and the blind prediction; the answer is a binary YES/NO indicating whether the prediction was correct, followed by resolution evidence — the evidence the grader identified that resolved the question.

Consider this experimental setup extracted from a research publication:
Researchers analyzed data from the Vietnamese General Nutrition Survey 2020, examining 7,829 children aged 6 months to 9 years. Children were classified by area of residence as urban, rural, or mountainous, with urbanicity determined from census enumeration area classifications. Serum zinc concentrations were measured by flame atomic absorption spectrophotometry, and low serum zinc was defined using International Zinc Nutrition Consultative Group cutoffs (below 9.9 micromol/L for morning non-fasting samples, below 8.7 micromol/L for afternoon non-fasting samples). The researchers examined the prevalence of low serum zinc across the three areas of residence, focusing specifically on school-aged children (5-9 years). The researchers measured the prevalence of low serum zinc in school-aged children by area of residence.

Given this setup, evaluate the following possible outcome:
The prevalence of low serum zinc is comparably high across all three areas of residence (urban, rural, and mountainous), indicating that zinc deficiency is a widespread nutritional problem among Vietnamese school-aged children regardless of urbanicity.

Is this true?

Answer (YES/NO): NO